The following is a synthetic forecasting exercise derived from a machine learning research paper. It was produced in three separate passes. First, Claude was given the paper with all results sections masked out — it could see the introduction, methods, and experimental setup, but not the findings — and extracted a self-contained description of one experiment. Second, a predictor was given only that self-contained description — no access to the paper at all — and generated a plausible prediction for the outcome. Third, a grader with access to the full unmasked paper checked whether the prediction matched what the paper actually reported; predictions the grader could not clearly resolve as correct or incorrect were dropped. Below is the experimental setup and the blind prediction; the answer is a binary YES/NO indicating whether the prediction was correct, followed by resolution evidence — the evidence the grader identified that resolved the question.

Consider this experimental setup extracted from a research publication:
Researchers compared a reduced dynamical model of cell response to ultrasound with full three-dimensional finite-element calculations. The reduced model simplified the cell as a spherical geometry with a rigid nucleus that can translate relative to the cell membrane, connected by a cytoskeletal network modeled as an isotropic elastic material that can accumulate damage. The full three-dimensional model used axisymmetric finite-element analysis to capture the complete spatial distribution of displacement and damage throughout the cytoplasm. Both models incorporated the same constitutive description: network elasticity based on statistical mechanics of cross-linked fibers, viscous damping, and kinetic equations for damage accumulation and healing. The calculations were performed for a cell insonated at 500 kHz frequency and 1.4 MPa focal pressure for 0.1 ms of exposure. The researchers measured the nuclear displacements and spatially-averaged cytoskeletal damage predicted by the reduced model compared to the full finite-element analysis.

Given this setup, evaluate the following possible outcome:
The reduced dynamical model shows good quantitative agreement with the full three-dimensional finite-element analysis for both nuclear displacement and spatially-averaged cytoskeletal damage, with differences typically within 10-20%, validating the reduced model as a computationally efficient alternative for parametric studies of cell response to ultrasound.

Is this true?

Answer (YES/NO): NO